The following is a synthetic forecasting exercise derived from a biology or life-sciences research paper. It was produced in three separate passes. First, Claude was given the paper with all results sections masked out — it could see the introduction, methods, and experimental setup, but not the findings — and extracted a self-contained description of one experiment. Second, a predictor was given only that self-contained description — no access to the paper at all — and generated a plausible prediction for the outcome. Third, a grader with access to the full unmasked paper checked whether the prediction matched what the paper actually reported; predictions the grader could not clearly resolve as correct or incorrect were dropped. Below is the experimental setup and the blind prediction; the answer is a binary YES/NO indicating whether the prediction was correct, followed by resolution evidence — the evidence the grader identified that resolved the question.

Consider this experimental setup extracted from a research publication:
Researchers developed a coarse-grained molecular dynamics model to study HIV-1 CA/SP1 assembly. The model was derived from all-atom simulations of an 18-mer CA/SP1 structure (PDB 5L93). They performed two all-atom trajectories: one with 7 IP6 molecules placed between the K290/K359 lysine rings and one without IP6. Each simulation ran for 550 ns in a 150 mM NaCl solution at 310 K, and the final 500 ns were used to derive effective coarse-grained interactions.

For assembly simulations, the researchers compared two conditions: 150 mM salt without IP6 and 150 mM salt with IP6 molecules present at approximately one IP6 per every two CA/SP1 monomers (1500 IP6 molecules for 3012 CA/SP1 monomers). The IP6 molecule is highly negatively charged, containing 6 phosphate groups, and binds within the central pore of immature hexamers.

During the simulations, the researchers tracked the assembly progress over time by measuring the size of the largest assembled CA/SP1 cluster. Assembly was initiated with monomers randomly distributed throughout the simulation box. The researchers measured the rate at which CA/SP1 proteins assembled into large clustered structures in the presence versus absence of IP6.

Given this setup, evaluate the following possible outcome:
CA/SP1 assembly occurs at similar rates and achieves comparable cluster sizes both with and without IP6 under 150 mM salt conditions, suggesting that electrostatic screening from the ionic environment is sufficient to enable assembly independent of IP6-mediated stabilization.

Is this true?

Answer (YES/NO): NO